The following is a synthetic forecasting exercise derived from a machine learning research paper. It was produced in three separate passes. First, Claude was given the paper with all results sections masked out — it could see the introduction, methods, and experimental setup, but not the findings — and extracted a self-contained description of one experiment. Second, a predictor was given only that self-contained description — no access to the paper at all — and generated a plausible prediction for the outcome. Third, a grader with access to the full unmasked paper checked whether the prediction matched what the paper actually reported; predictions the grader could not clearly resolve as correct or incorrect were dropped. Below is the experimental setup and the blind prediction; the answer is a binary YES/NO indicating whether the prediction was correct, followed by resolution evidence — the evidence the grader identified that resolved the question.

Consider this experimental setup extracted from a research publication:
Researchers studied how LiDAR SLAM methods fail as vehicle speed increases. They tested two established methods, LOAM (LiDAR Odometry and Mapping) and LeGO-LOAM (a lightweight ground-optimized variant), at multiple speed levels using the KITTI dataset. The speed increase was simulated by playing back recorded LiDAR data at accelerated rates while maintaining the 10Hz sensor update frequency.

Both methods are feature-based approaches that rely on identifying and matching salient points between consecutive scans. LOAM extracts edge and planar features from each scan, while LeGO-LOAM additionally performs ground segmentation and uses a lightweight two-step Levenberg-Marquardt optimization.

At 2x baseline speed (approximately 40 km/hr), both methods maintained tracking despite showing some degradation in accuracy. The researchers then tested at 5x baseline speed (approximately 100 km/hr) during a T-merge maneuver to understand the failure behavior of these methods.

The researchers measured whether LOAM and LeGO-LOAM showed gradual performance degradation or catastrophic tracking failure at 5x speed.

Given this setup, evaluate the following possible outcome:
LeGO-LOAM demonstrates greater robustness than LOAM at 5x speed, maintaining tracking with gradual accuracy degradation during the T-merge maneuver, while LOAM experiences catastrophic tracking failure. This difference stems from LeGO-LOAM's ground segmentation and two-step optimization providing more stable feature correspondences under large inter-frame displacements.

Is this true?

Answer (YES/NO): NO